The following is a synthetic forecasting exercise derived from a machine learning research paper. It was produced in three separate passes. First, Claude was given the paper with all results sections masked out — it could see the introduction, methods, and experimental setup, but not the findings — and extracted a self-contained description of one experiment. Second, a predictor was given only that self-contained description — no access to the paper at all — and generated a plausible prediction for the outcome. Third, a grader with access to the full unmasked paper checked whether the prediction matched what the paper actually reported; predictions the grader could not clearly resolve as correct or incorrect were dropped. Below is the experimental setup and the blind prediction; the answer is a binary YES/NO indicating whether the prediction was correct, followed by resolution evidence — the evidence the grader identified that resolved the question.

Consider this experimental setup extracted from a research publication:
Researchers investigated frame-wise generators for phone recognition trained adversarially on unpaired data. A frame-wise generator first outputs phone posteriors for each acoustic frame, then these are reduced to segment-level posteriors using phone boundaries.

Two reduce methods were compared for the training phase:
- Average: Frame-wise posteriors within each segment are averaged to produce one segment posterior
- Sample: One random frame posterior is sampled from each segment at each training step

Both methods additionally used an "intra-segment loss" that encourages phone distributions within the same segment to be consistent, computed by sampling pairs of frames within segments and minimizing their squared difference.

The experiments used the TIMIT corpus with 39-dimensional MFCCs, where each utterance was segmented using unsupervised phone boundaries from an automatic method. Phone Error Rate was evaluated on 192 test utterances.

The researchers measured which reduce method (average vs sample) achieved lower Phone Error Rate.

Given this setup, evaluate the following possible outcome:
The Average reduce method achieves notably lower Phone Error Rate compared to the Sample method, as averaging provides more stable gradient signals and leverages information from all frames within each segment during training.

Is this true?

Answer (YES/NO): NO